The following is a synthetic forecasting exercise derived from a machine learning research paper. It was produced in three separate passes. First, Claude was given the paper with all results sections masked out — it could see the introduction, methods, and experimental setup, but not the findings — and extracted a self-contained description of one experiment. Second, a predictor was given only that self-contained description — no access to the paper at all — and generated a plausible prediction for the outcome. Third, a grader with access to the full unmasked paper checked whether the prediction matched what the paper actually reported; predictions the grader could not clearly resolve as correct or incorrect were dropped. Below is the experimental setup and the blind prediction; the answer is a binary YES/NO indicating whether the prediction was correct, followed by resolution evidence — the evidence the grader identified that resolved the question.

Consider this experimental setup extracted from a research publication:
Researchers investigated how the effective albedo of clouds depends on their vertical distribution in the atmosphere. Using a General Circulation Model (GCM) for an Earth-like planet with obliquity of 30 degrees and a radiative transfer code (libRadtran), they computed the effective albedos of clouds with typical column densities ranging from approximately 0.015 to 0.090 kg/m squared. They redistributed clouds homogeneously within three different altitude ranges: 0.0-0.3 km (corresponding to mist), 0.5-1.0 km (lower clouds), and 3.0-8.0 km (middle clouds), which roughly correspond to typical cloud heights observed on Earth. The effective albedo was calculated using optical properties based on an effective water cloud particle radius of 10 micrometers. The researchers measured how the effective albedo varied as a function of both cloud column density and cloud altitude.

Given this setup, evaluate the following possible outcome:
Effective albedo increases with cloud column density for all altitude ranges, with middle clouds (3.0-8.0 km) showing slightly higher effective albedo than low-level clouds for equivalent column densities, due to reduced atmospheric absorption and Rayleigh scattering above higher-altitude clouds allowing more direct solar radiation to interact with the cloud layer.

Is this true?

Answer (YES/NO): NO